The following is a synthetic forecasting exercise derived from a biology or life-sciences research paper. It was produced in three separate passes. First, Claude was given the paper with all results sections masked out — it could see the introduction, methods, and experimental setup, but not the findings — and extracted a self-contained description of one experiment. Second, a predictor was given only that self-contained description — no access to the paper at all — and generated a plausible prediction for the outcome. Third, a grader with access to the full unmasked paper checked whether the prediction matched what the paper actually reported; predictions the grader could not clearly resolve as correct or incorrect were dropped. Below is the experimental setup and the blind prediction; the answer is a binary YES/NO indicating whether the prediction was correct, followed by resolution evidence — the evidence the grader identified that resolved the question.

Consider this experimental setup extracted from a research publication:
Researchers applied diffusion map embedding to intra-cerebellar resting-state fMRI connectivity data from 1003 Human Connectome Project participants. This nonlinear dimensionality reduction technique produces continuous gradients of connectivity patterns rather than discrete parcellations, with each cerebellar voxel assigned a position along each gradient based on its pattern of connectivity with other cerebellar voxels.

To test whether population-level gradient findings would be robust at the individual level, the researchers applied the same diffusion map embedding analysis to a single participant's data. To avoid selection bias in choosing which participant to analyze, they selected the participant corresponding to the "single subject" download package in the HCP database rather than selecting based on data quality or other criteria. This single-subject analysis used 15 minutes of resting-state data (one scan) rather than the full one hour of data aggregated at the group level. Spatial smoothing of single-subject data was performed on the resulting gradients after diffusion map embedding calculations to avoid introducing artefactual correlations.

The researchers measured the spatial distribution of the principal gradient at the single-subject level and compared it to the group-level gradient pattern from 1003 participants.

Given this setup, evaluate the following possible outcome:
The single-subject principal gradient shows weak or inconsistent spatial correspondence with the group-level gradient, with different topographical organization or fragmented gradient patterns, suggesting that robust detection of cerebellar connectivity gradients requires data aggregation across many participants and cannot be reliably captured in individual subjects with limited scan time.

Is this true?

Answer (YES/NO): NO